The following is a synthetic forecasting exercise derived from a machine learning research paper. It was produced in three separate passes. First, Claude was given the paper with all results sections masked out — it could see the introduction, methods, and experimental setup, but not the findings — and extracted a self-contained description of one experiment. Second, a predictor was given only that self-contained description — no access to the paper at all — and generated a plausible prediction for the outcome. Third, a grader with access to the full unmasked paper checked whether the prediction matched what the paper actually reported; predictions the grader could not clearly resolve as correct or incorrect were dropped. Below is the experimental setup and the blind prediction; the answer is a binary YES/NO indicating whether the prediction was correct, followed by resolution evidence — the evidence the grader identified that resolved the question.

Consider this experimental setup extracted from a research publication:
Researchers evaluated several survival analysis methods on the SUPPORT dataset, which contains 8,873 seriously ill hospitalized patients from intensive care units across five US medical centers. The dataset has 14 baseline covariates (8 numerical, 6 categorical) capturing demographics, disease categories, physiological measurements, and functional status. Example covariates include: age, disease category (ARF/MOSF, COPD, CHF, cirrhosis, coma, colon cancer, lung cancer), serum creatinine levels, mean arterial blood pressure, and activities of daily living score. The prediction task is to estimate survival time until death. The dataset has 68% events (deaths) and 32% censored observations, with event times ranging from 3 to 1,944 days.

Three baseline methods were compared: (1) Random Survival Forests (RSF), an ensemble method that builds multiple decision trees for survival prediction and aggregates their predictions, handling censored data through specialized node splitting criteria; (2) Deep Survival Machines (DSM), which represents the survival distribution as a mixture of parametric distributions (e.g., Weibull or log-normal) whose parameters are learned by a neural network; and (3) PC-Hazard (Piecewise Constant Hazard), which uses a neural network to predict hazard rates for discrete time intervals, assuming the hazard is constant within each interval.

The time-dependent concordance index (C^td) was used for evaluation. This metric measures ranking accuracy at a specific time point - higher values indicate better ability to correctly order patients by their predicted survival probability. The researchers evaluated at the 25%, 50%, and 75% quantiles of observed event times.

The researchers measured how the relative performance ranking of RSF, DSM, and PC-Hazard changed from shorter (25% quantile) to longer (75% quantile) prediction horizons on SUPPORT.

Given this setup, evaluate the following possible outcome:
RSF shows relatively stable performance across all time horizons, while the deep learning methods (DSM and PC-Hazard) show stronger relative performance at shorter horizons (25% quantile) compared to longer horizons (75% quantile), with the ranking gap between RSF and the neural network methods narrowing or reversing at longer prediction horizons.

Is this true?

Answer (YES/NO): NO